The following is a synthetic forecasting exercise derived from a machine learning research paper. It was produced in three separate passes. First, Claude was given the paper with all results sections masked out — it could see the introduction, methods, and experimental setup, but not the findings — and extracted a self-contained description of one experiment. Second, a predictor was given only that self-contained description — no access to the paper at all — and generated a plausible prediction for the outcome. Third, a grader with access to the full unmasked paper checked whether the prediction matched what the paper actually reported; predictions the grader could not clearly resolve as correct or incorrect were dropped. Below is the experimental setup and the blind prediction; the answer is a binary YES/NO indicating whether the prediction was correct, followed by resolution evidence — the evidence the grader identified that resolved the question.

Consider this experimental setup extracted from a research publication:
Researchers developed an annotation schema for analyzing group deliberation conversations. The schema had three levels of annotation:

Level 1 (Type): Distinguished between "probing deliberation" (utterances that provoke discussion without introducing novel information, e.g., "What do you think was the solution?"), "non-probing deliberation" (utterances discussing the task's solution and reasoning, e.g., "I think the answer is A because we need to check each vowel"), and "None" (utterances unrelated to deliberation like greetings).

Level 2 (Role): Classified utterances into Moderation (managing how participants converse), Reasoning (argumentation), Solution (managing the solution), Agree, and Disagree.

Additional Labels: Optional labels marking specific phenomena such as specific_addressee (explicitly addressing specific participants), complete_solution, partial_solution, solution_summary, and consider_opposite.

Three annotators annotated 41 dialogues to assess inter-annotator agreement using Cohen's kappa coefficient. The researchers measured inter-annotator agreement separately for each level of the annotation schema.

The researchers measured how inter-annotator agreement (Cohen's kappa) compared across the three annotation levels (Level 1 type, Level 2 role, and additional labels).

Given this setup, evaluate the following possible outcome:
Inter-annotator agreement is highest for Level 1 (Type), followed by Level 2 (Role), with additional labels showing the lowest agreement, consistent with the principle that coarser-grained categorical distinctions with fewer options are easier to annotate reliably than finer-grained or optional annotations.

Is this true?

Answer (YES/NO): YES